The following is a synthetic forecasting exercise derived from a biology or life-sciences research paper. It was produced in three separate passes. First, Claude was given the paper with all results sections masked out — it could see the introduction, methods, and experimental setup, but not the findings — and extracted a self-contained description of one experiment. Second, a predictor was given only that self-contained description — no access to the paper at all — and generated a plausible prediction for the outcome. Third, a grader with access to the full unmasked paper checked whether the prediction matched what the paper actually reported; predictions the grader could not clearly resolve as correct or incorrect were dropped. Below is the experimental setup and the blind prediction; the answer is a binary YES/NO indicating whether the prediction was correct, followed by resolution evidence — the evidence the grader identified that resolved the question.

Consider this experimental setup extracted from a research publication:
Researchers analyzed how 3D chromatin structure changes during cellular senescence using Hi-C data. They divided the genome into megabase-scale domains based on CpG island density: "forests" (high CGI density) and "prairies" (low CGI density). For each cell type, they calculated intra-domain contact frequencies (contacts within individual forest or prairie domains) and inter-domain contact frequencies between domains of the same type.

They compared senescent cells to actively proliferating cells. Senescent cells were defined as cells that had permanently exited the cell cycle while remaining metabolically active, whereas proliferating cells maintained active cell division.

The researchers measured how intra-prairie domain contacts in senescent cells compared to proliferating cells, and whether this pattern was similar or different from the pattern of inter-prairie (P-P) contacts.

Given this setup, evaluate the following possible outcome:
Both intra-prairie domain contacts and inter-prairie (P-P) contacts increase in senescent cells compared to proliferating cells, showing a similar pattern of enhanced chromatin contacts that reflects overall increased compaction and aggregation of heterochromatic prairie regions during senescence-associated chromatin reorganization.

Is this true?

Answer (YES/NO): NO